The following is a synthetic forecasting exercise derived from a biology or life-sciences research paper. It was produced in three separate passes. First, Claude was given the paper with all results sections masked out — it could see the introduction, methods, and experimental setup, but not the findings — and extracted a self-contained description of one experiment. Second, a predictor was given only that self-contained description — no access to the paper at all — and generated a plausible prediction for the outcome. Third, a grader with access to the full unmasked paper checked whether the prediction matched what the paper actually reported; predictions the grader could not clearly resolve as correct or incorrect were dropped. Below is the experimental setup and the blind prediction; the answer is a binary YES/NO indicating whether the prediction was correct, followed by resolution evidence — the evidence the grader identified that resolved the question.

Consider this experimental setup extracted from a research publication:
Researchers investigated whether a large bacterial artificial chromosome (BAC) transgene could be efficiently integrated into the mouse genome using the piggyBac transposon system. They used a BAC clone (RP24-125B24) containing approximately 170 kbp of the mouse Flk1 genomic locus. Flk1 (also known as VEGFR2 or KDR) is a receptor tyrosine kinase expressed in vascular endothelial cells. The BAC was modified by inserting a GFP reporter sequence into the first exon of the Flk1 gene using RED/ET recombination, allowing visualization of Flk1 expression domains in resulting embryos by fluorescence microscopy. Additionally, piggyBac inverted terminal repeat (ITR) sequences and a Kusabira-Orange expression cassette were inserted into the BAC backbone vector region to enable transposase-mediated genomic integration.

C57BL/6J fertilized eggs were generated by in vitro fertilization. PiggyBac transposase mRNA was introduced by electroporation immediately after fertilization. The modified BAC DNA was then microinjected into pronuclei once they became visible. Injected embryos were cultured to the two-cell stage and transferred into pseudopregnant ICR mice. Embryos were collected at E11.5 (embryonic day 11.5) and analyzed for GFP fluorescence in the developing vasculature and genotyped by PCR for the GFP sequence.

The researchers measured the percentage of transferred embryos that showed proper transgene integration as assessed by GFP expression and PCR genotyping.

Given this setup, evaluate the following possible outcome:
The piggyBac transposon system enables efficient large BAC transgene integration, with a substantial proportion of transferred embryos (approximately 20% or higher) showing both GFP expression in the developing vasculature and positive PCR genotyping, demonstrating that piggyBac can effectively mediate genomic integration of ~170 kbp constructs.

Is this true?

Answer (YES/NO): YES